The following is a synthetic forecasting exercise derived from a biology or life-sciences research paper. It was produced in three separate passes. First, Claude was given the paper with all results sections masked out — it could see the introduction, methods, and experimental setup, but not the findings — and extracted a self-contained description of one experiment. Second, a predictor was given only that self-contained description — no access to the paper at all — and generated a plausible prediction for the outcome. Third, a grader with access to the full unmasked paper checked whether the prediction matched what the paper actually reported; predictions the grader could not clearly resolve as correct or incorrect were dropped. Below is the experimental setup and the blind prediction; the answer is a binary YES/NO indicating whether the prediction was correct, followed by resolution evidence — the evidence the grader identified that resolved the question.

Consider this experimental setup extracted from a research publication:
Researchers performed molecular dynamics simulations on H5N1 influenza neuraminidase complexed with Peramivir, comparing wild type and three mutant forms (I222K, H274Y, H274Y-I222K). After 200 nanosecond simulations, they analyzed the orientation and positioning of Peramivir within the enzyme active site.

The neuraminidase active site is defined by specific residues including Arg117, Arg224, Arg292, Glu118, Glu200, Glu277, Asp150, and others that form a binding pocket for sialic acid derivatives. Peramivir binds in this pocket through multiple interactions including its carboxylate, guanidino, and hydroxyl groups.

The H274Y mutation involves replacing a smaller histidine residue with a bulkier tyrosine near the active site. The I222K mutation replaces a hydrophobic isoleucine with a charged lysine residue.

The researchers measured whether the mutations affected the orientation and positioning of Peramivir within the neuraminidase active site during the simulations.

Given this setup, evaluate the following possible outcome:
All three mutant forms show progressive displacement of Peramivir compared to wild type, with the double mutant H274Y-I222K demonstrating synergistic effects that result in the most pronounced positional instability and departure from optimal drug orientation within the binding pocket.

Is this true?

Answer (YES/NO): NO